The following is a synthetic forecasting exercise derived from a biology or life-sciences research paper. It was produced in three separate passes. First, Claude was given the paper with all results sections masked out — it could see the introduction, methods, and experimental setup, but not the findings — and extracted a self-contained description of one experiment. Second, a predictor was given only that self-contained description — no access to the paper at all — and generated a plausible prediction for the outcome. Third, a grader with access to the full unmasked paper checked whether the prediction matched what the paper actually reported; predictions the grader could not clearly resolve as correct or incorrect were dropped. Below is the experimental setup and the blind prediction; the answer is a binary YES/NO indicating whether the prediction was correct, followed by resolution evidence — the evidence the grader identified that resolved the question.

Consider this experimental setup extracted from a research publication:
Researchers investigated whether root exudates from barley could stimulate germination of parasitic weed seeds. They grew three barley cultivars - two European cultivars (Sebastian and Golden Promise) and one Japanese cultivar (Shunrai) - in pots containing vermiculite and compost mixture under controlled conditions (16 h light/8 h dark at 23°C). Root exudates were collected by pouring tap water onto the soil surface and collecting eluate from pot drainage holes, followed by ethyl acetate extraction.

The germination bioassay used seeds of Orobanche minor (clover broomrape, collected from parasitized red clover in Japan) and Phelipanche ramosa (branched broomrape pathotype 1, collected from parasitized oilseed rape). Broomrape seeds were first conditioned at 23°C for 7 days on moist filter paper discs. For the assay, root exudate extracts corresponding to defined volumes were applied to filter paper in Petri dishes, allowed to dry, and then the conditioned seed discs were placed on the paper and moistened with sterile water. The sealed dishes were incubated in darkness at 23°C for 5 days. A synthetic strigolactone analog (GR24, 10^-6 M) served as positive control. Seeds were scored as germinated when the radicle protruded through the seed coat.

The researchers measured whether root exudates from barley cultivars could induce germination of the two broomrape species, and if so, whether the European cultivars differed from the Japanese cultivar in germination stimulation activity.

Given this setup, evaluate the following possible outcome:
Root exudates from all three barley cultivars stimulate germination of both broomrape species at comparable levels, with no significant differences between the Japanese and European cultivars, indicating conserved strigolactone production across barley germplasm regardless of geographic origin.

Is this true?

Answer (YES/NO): NO